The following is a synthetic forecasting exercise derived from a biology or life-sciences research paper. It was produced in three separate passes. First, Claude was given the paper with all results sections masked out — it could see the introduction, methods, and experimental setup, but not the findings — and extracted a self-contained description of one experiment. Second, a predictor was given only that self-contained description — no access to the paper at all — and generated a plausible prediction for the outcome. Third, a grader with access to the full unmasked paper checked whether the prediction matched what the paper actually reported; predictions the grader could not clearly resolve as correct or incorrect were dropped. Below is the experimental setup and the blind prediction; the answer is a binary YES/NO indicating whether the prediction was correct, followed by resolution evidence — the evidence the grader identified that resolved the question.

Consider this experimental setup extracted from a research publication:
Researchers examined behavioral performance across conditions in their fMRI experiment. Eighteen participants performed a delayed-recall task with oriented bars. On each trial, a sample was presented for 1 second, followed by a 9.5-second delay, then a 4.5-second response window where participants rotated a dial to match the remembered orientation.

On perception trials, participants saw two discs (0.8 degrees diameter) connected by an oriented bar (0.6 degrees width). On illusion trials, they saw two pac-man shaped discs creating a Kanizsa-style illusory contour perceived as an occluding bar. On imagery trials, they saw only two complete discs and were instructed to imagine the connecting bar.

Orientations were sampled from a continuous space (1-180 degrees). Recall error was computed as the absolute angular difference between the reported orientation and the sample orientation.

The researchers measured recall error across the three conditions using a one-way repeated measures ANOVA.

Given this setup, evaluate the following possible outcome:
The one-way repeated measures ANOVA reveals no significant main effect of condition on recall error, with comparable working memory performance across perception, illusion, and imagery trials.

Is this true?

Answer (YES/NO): YES